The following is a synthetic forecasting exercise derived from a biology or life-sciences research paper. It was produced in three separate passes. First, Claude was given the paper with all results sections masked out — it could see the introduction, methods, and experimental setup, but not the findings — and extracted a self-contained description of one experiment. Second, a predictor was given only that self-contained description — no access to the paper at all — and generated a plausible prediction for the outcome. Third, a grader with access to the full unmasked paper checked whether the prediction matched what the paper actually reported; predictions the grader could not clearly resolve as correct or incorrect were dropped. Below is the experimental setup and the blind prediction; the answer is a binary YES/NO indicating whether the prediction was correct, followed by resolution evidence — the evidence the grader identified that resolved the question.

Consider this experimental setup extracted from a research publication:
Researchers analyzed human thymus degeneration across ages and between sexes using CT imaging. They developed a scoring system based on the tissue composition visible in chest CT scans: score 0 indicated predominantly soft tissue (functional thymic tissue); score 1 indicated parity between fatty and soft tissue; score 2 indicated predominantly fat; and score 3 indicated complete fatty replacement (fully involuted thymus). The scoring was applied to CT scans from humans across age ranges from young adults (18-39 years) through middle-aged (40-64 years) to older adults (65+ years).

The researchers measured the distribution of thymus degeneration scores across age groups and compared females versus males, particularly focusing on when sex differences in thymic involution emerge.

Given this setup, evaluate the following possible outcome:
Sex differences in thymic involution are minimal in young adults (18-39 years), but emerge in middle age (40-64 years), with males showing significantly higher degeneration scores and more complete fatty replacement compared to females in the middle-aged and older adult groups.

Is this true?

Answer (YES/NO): NO